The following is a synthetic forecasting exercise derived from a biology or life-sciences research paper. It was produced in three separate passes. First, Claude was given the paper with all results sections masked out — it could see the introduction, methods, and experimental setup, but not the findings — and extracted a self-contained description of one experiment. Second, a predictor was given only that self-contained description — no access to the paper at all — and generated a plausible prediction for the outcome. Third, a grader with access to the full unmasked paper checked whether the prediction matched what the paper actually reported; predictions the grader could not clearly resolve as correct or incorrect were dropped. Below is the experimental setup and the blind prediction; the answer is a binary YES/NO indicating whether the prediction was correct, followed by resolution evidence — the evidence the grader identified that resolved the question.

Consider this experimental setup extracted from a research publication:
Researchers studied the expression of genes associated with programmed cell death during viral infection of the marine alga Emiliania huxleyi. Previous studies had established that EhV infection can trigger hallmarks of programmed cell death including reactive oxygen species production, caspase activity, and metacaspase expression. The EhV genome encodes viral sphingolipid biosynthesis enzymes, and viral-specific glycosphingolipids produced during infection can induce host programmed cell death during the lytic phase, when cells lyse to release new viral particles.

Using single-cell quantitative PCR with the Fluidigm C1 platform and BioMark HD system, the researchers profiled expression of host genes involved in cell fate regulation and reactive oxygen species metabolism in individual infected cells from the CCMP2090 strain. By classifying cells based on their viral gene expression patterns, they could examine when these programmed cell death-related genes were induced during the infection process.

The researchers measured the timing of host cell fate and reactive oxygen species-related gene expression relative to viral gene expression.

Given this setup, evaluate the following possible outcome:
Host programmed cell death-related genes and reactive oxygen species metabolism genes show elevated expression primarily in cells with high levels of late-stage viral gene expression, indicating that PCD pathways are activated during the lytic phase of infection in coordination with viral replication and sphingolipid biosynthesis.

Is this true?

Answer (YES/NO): NO